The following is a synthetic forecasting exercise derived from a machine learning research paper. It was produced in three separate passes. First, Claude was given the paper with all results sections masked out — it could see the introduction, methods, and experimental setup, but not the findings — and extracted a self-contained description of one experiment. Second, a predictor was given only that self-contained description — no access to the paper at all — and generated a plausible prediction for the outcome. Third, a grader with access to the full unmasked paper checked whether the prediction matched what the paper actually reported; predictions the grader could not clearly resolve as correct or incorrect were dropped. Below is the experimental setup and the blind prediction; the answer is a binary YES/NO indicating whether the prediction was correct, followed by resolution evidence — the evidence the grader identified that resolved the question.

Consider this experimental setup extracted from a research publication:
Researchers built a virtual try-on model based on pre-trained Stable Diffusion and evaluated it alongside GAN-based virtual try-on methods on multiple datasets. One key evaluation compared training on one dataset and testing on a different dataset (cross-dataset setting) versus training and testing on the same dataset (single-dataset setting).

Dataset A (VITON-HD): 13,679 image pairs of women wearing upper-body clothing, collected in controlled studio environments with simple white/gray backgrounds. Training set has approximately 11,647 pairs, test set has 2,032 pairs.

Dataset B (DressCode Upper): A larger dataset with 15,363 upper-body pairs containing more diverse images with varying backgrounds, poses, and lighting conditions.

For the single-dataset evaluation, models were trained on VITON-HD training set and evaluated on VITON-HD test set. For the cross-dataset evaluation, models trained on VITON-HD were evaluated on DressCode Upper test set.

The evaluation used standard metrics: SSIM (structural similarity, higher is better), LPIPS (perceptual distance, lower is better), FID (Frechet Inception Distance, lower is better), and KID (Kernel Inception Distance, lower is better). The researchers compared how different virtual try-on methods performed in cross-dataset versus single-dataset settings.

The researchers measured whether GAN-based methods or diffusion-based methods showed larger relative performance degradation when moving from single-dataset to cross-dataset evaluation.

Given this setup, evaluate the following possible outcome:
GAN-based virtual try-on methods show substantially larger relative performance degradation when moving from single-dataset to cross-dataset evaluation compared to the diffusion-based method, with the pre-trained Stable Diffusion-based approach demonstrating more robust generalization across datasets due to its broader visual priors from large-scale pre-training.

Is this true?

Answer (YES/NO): YES